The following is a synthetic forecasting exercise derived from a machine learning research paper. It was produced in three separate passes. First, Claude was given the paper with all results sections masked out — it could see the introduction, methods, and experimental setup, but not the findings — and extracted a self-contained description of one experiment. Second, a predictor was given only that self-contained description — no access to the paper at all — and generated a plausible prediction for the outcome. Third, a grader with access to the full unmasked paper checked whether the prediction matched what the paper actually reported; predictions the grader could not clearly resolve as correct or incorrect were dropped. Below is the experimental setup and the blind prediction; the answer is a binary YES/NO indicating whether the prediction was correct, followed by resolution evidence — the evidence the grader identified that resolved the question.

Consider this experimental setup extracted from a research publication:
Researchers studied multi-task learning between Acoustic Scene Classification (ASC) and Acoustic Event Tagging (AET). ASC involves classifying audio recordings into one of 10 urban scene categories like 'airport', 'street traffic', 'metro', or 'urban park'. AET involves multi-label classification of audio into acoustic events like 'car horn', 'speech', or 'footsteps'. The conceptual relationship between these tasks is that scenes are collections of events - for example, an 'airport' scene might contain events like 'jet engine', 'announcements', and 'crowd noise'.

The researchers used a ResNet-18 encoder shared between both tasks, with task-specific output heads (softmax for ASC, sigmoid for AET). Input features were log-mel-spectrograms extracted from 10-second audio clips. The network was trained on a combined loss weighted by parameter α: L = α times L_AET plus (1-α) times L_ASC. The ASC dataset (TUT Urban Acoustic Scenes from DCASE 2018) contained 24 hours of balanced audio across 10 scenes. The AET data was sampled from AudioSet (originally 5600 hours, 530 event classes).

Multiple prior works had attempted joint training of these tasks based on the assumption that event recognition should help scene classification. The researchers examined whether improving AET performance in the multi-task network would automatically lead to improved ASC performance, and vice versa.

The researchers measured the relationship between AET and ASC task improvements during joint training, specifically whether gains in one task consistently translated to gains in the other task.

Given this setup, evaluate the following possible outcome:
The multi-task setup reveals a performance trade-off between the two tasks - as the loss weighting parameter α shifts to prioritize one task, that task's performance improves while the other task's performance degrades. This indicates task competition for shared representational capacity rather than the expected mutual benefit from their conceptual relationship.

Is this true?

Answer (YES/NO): NO